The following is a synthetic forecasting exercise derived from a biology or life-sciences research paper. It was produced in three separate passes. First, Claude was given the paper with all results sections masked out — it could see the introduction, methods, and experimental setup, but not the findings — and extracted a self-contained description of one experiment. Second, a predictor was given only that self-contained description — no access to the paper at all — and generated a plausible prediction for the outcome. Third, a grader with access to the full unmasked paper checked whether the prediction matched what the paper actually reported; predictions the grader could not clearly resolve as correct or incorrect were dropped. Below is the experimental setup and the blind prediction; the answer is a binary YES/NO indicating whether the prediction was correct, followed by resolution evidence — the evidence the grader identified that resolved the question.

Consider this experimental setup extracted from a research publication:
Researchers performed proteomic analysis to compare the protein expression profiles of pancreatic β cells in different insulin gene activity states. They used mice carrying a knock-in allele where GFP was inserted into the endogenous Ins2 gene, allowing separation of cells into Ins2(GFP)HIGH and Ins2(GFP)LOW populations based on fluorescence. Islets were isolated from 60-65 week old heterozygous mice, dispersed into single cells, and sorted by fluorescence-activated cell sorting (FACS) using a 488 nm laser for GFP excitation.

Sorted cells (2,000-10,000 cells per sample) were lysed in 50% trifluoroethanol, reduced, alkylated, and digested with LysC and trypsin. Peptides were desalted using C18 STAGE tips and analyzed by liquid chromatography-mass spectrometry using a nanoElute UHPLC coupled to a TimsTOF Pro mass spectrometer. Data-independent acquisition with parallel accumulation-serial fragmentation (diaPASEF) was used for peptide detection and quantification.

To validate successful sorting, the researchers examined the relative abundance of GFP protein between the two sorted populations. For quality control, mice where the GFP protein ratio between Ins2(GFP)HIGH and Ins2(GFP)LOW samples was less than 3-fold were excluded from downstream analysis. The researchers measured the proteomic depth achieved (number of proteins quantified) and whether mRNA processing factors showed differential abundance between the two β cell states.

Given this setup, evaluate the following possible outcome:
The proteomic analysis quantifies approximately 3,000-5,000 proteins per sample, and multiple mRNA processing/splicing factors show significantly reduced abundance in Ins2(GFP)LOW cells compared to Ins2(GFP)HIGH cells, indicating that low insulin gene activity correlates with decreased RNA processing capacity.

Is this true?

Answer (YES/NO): NO